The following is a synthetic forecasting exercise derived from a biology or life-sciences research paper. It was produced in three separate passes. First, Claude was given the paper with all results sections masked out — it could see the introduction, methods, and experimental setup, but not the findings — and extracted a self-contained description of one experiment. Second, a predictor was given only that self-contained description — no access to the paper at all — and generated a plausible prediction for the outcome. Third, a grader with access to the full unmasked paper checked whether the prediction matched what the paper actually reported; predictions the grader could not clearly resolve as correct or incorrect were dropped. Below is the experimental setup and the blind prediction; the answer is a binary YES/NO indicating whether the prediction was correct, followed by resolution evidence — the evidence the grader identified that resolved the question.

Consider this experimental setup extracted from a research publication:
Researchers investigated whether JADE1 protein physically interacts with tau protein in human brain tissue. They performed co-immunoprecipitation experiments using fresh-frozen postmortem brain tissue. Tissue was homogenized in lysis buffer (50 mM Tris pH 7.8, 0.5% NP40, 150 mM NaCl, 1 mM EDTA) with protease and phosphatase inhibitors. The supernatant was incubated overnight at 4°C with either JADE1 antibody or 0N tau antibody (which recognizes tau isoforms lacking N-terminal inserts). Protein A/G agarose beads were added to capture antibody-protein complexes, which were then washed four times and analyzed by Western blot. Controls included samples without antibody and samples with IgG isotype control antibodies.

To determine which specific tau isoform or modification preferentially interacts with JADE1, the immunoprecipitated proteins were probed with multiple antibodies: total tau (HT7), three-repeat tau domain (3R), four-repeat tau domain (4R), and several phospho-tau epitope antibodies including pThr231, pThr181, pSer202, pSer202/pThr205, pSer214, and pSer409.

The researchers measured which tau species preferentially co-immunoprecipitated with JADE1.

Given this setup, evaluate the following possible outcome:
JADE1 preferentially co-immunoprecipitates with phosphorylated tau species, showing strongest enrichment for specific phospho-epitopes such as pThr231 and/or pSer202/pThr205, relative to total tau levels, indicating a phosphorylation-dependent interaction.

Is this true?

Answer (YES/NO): NO